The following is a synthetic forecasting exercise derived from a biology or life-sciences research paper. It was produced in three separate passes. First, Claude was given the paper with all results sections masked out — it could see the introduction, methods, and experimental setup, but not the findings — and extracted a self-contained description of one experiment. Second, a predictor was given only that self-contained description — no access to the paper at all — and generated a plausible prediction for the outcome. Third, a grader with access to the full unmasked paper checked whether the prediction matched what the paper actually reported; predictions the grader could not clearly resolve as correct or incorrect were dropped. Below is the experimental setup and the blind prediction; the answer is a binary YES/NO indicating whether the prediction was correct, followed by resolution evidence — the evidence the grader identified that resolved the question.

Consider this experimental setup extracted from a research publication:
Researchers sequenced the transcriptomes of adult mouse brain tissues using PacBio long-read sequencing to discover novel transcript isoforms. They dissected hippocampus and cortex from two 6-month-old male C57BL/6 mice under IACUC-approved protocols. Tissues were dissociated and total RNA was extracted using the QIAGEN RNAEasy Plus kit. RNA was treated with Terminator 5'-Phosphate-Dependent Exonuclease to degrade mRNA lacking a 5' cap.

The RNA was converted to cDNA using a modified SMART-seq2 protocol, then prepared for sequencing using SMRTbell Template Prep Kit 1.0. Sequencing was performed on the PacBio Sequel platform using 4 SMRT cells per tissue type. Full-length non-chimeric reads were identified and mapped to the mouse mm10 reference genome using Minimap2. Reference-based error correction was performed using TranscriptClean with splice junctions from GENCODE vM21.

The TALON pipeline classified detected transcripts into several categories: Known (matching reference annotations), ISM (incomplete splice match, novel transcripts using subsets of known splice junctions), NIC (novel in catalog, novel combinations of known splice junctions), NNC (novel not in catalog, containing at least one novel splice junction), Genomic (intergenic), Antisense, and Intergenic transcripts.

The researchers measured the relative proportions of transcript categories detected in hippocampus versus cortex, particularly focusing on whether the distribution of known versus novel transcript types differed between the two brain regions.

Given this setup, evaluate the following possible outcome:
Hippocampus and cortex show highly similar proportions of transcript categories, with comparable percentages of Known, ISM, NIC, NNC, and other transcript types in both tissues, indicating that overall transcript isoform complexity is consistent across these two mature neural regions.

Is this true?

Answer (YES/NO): YES